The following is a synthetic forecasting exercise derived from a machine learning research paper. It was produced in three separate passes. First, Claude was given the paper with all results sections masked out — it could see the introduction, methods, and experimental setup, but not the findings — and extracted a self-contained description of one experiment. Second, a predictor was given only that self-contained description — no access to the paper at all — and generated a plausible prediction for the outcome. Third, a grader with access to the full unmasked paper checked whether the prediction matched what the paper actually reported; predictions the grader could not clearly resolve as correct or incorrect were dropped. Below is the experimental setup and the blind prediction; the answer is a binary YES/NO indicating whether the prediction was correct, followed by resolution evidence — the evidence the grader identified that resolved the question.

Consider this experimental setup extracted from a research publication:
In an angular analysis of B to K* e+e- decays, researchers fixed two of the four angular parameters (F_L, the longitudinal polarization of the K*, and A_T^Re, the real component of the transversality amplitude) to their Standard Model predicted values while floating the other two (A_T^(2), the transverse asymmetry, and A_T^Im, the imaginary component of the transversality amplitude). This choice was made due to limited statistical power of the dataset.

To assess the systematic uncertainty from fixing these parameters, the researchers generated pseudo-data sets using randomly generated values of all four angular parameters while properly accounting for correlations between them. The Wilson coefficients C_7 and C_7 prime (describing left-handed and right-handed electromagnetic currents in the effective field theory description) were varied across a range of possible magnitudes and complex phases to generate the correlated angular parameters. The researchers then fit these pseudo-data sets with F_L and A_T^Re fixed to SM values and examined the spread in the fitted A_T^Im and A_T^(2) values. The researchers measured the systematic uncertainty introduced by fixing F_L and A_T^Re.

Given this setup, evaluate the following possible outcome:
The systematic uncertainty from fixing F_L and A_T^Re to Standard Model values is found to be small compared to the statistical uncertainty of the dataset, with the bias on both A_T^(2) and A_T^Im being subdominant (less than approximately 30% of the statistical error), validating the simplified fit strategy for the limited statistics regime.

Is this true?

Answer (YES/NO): YES